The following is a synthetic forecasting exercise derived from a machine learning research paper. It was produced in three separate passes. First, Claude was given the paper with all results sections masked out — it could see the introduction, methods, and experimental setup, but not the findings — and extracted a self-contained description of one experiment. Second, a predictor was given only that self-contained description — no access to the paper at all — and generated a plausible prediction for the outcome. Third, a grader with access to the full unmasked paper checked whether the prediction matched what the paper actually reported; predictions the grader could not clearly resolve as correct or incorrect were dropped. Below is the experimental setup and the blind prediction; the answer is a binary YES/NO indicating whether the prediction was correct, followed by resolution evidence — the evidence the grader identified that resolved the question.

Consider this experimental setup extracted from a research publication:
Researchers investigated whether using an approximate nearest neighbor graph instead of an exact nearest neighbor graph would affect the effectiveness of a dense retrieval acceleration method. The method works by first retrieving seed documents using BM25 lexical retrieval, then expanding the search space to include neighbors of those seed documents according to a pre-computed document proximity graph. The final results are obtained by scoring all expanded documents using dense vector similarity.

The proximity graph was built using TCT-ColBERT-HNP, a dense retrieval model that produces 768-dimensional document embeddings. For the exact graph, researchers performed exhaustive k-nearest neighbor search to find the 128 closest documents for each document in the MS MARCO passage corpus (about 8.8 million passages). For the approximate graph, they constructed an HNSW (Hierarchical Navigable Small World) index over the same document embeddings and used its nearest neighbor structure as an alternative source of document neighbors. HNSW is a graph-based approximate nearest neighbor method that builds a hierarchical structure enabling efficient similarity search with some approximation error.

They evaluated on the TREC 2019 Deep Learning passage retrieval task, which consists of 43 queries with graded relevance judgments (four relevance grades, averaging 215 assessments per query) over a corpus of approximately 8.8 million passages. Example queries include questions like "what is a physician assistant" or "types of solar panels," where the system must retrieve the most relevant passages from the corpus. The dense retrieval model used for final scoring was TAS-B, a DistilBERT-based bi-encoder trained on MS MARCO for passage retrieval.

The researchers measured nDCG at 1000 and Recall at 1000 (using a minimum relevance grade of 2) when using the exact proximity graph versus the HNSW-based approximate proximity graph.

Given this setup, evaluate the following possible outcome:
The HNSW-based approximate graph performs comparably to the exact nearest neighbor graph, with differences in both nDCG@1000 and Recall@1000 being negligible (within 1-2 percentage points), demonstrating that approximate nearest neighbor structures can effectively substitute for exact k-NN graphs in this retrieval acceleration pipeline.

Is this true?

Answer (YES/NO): YES